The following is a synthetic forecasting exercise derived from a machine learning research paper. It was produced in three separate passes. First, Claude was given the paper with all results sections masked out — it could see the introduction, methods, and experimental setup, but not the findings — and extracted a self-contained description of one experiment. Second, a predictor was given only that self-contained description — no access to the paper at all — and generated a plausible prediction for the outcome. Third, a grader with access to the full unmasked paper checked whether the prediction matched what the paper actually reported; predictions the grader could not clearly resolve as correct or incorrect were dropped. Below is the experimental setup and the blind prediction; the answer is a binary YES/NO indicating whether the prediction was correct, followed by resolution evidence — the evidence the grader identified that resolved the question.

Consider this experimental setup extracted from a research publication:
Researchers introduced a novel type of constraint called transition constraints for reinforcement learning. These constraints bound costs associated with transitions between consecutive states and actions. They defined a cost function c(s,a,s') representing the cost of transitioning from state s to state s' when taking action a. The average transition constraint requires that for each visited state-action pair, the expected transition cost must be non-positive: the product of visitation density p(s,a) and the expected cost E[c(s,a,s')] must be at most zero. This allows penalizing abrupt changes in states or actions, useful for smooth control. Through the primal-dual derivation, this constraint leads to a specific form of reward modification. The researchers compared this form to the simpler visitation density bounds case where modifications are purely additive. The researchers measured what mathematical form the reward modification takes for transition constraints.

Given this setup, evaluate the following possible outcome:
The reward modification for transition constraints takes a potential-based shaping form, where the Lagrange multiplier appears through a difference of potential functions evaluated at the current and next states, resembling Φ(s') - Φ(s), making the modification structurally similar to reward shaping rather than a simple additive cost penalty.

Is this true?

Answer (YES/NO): NO